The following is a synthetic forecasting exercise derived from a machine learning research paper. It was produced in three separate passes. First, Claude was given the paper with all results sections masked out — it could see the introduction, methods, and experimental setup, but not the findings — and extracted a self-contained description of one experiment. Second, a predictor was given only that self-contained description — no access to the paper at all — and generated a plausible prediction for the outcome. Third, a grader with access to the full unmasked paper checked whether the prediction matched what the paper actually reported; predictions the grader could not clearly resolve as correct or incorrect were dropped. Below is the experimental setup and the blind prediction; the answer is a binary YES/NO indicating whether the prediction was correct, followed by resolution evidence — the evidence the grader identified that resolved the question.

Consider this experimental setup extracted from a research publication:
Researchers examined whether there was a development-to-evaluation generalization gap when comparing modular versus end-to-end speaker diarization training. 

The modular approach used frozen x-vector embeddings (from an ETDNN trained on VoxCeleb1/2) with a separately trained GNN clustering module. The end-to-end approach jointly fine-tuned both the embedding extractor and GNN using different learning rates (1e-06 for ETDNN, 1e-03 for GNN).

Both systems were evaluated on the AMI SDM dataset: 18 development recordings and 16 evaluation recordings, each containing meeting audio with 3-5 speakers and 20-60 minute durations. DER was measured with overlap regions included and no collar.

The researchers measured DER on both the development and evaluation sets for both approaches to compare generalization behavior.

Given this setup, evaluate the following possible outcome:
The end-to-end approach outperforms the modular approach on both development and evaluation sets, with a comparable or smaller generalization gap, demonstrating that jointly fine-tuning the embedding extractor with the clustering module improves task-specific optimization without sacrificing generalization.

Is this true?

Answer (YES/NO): NO